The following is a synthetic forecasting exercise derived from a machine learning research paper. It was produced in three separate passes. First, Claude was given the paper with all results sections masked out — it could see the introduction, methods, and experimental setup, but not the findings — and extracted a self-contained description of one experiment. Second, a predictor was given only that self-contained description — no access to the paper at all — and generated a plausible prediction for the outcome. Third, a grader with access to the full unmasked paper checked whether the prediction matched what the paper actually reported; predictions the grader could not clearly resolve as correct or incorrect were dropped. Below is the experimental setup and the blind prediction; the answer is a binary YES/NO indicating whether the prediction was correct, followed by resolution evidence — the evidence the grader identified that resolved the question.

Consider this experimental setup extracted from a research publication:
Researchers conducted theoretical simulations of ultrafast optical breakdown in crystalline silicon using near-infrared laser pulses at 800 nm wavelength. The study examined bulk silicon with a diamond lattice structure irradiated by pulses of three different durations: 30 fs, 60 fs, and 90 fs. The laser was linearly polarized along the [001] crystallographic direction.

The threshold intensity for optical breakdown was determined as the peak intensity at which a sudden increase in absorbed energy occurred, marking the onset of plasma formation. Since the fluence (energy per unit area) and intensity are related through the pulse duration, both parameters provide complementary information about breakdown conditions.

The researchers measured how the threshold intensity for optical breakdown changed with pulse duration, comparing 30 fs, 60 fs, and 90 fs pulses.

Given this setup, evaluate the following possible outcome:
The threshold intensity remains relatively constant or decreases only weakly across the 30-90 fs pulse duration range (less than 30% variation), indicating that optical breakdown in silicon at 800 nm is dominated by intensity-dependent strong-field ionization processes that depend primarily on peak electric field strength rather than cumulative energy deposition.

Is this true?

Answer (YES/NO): NO